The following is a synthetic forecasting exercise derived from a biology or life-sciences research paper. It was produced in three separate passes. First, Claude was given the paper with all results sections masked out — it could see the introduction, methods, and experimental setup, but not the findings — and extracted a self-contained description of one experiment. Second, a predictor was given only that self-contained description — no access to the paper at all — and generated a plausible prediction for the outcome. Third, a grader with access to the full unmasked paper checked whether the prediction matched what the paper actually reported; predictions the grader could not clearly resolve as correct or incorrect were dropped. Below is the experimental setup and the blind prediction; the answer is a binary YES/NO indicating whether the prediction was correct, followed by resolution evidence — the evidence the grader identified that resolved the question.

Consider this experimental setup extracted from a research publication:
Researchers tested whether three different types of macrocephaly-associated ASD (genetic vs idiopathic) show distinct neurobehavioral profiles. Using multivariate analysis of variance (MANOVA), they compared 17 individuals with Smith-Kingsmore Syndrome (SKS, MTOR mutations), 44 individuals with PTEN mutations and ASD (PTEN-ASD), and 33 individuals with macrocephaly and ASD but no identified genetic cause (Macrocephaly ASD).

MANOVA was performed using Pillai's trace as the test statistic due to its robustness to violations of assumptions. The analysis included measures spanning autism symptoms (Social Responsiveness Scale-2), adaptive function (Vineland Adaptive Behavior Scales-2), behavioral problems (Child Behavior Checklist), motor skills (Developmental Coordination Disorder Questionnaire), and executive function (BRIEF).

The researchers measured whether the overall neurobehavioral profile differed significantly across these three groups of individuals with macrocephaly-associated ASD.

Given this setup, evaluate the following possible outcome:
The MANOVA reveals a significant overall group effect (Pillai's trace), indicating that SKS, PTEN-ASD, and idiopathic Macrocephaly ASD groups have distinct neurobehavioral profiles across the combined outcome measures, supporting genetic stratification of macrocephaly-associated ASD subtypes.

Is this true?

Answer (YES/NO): YES